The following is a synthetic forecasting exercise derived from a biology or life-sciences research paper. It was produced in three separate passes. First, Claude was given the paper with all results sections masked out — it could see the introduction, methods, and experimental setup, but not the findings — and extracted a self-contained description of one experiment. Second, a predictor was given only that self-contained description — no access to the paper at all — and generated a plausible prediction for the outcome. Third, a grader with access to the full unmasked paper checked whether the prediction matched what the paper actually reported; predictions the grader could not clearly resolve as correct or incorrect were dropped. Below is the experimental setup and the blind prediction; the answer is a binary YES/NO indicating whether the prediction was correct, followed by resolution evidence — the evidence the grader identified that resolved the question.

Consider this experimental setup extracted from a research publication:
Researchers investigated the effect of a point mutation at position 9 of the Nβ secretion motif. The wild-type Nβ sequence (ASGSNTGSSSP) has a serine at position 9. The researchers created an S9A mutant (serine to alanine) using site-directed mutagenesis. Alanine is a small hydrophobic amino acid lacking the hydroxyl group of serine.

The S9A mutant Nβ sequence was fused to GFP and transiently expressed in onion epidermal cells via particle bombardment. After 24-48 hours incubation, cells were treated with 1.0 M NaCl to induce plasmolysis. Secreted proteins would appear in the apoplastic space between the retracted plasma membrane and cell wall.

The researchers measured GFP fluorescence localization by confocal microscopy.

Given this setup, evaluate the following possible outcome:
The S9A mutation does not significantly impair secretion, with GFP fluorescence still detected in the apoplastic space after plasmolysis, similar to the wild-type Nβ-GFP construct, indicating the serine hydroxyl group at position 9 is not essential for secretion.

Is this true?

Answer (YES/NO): NO